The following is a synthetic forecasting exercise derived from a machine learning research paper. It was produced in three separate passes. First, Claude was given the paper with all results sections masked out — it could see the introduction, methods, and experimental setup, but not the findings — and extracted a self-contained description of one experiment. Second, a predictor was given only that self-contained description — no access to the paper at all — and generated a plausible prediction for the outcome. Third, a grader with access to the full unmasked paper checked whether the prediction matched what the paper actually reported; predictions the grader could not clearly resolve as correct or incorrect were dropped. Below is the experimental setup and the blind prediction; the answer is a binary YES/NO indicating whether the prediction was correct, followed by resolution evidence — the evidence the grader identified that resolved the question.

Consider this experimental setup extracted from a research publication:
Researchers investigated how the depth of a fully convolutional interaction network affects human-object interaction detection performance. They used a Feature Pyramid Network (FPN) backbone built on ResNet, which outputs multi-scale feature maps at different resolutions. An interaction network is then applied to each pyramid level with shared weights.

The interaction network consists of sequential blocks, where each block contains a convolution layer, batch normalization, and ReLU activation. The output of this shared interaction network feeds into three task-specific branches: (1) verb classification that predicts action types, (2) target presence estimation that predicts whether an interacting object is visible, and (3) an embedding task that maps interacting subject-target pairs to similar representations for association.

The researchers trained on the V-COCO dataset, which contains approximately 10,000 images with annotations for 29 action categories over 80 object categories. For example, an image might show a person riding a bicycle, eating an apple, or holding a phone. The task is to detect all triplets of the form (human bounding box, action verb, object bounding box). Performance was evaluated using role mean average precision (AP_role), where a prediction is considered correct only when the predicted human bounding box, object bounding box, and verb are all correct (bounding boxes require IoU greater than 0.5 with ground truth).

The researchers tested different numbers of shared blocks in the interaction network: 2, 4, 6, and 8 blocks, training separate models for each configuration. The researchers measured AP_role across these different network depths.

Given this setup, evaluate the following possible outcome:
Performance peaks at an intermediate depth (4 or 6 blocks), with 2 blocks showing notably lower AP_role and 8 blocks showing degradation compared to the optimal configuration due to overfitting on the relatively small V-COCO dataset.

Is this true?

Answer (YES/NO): NO